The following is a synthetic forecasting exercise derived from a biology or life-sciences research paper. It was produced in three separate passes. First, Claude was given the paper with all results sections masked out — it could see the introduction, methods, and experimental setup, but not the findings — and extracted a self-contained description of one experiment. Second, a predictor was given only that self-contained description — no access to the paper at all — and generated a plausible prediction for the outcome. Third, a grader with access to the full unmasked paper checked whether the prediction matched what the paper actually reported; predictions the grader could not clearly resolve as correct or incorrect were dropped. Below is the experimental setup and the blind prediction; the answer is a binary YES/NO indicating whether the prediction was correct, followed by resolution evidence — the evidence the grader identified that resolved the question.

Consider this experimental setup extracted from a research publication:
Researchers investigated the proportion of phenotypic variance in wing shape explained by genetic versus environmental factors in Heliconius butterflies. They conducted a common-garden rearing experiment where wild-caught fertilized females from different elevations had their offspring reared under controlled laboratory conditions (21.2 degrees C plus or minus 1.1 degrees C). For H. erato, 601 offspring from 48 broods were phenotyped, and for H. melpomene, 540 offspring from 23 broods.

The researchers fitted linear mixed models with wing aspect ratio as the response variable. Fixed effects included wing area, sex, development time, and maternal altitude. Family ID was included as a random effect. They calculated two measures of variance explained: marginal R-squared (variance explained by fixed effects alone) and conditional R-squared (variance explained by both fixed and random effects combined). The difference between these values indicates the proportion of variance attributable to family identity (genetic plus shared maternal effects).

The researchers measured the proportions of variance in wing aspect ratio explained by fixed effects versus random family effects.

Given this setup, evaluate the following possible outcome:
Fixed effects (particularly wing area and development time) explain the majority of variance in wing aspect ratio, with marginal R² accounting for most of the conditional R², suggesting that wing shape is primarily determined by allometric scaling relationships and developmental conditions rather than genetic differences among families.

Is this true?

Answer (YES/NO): NO